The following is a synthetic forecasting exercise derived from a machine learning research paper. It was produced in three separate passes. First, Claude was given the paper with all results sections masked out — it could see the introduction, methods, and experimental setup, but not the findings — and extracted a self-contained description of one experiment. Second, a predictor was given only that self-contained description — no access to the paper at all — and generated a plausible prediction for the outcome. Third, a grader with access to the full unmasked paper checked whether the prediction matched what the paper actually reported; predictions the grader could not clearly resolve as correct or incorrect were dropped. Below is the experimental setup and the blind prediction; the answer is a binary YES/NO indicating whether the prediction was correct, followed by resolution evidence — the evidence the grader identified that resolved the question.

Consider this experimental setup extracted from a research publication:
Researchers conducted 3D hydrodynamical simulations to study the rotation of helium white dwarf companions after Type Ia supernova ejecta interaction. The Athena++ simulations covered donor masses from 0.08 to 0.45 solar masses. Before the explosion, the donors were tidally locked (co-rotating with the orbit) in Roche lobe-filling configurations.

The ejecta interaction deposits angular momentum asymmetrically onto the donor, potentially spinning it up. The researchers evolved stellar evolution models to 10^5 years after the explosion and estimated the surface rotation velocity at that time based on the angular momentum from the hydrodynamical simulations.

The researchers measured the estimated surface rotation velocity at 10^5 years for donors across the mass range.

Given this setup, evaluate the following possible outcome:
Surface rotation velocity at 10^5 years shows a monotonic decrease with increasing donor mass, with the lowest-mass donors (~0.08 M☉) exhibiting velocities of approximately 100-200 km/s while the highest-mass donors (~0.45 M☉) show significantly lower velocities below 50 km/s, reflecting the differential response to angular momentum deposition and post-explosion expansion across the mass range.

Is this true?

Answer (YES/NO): NO